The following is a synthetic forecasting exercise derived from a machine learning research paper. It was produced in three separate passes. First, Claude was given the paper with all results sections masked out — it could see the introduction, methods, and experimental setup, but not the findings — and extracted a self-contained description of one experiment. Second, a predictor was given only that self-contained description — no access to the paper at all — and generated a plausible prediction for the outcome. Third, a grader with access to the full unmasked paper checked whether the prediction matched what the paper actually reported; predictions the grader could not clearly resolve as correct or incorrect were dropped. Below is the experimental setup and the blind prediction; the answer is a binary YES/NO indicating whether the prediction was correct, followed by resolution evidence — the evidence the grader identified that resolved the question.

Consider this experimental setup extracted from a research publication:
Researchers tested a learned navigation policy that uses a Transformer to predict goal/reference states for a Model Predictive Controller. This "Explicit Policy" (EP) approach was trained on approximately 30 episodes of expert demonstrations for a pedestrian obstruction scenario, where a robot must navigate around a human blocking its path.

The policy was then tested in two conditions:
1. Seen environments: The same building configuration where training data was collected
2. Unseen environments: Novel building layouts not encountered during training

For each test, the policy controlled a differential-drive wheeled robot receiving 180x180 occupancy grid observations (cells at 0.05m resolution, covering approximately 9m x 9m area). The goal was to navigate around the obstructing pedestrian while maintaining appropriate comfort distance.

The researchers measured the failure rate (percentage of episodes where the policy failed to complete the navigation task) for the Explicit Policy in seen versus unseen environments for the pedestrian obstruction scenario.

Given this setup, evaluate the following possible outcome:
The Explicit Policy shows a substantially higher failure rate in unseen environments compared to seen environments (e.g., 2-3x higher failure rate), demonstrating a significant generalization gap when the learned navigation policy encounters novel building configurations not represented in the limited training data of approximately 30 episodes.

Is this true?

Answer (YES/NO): NO